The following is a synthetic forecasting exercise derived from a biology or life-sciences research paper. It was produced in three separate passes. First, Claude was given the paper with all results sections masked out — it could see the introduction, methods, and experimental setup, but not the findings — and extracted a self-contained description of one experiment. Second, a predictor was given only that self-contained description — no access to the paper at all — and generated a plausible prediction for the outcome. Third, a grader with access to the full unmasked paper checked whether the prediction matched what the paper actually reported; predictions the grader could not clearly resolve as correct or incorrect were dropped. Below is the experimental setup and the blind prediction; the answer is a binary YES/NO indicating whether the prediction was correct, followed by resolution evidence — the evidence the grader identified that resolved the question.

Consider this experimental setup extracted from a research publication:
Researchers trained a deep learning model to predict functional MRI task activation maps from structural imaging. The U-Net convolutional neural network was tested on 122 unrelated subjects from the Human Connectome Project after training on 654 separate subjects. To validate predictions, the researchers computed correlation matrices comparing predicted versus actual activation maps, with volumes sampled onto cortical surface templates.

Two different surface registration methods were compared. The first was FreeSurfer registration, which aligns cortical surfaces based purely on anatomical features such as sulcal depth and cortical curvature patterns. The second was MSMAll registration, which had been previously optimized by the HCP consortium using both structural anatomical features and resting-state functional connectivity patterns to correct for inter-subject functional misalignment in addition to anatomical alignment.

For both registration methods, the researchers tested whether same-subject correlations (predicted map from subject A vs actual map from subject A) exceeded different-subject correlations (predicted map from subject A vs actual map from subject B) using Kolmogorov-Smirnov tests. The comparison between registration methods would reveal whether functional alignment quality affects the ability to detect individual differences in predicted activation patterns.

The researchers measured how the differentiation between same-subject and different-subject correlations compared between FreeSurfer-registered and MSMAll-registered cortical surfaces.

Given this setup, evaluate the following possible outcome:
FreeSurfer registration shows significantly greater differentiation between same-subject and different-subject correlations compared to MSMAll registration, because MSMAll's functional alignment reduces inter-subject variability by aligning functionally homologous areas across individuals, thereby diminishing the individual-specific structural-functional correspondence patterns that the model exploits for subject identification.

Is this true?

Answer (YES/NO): YES